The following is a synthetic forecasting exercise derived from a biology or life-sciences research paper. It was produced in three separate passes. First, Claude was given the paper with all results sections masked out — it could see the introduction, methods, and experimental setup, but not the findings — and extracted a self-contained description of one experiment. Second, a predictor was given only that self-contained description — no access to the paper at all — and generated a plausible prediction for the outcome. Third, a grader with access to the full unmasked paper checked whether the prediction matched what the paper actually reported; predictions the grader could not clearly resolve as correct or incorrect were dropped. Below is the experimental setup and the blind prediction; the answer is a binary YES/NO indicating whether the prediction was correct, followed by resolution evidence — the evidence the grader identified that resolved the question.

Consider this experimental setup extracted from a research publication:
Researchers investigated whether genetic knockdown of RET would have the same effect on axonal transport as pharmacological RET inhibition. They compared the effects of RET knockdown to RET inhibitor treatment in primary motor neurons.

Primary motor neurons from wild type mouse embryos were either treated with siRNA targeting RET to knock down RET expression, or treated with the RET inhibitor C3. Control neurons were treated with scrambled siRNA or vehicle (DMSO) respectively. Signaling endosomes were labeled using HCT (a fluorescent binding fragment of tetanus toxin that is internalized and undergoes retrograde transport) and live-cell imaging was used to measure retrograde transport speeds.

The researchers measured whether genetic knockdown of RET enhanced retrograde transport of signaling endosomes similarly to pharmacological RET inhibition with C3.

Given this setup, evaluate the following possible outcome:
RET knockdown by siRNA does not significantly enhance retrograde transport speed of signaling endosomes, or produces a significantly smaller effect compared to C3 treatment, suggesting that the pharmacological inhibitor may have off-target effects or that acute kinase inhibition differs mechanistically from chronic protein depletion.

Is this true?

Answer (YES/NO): NO